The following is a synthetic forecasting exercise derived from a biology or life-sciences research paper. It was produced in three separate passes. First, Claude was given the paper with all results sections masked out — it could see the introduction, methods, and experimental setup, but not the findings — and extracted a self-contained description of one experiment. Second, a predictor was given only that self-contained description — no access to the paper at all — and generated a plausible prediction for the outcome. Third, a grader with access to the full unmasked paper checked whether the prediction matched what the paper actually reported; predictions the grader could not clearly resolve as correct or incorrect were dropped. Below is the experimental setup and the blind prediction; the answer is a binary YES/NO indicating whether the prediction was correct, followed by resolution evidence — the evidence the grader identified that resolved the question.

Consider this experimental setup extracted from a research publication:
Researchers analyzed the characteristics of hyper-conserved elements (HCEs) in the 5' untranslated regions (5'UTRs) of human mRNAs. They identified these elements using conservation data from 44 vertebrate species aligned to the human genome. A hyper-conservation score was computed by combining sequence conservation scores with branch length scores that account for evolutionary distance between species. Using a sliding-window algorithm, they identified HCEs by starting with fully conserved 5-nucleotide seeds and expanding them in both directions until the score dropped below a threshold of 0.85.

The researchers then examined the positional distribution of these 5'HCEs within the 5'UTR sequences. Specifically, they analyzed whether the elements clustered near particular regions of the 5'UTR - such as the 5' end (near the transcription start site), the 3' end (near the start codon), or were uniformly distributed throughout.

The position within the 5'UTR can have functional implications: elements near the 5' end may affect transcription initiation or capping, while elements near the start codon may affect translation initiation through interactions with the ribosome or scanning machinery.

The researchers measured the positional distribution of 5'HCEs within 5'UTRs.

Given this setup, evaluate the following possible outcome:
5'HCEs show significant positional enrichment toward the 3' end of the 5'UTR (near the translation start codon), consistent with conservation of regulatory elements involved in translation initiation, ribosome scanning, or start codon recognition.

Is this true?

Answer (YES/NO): NO